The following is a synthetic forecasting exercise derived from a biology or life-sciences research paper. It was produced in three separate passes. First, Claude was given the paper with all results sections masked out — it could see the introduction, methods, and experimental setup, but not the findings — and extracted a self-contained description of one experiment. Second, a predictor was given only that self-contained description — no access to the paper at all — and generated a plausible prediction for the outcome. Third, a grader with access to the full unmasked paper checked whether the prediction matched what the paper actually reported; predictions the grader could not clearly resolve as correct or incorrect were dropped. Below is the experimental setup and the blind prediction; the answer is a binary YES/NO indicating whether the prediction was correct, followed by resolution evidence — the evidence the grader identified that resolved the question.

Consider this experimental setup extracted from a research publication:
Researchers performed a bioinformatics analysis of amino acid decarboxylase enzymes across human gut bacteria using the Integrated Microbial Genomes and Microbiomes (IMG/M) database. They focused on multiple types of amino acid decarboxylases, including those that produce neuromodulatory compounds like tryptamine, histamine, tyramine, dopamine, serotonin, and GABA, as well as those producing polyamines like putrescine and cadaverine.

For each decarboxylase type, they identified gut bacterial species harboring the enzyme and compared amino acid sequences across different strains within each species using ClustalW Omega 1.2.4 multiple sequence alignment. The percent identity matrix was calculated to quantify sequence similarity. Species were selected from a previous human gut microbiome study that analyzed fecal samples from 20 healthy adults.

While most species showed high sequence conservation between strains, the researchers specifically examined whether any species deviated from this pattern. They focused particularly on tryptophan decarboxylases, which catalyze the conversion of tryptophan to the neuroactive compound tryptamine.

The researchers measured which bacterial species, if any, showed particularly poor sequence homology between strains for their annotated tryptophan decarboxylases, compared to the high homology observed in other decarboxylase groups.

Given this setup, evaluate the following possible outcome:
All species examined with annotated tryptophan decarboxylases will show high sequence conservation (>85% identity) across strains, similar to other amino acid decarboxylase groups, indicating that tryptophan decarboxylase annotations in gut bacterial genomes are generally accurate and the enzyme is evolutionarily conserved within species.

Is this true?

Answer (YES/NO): NO